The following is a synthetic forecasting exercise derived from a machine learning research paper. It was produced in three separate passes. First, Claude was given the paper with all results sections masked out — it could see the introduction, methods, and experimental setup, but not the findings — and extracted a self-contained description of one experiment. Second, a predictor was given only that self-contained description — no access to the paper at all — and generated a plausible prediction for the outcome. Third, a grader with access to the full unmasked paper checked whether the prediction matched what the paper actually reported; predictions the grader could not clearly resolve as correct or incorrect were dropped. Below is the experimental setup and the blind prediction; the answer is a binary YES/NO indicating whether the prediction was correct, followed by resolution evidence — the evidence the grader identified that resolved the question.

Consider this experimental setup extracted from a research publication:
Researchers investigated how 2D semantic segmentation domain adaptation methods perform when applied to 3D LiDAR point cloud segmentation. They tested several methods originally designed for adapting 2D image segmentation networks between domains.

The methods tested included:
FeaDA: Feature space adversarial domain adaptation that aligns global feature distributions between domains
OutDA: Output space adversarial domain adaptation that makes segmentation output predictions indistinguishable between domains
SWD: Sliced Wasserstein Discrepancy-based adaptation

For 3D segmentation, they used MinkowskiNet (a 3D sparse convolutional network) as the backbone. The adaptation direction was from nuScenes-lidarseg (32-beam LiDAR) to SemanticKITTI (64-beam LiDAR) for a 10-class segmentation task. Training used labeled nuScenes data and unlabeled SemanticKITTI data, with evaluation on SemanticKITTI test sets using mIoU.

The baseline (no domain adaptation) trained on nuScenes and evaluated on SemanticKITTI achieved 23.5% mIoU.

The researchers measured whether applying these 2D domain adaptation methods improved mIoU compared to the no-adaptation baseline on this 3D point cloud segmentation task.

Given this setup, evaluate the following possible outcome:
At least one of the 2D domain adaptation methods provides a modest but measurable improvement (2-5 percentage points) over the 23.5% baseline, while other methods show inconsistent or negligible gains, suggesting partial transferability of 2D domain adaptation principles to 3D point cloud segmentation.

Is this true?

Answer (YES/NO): NO